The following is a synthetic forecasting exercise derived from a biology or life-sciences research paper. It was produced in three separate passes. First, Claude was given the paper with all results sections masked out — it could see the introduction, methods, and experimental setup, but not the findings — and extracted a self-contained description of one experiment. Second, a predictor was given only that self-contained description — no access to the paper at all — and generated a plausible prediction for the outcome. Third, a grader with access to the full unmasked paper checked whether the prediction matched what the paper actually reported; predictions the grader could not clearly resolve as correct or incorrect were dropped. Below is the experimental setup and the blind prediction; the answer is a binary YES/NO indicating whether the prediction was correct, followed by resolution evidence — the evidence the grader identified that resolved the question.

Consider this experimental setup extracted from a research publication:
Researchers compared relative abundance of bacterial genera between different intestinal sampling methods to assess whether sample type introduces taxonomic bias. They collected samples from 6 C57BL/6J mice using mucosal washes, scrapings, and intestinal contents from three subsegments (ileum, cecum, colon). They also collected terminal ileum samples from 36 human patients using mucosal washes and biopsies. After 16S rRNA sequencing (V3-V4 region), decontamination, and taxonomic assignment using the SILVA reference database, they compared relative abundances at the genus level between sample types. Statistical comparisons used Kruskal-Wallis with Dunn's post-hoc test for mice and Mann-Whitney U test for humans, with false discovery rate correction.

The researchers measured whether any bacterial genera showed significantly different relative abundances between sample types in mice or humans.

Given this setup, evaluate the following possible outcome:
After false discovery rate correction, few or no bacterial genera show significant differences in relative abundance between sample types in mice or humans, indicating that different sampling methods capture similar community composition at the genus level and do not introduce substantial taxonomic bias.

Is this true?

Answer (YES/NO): YES